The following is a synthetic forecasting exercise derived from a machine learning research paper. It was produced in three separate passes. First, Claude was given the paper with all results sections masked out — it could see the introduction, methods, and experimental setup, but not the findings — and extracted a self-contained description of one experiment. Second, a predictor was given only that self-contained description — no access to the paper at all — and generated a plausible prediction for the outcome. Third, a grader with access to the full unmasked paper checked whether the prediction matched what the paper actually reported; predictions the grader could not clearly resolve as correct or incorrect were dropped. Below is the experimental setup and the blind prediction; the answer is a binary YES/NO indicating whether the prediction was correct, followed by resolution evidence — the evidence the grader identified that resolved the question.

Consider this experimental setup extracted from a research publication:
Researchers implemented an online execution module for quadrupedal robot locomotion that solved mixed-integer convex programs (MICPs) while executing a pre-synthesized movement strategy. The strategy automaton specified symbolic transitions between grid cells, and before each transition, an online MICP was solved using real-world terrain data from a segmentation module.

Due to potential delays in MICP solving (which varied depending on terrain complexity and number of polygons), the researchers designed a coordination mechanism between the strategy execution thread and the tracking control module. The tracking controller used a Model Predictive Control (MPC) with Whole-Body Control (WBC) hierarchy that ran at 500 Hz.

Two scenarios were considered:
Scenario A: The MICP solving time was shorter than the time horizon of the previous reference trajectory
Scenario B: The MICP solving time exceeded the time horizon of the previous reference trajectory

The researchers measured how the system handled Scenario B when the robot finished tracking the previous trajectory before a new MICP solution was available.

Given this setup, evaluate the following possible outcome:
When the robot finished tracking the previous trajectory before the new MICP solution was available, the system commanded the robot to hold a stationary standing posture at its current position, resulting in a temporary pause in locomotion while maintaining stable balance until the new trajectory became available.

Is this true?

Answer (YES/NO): YES